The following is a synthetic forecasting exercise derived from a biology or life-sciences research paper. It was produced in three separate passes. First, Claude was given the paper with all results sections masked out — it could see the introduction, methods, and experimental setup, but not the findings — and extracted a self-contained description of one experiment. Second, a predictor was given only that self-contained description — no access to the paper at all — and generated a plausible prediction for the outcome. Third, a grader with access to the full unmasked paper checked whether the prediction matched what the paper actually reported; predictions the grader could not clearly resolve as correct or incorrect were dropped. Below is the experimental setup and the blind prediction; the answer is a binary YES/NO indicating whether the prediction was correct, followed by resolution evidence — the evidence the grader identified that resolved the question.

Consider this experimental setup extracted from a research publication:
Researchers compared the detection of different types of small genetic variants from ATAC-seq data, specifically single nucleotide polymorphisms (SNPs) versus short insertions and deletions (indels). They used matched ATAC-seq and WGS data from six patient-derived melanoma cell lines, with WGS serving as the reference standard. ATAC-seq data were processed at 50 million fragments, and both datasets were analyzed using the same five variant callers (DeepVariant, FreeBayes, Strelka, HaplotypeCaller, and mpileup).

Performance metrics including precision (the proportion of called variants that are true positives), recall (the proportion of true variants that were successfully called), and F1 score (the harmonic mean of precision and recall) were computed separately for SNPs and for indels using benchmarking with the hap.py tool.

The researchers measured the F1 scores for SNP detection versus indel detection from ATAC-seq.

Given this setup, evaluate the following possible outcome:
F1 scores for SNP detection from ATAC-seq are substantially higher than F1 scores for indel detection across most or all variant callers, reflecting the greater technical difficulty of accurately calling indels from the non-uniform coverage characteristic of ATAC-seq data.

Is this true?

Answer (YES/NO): YES